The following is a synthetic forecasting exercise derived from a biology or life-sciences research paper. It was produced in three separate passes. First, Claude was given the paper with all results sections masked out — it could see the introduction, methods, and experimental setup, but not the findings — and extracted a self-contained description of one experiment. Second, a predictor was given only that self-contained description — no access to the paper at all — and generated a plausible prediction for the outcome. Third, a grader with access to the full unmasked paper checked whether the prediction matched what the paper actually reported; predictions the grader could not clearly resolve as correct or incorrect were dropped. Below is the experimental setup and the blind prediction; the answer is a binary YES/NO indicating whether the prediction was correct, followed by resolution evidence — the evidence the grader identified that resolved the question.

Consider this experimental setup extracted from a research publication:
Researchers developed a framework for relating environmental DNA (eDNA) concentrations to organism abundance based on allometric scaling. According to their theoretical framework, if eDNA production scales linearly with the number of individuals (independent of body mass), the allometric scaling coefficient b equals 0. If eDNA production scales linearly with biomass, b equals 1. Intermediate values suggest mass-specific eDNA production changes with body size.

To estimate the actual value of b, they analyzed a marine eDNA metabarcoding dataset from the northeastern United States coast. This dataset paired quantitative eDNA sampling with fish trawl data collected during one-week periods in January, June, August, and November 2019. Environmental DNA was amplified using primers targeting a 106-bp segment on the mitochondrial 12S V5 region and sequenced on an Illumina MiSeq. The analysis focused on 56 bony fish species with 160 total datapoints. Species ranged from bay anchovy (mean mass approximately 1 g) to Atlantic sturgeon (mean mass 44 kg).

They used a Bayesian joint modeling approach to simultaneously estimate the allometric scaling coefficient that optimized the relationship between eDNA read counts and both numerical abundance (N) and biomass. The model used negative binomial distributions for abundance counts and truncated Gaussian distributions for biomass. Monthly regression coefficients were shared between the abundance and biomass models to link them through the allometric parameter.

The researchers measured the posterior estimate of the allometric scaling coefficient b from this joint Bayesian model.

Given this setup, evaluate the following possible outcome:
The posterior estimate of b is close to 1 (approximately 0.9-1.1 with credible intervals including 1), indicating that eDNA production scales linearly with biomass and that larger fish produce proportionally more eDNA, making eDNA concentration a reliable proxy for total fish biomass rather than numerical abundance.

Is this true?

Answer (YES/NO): NO